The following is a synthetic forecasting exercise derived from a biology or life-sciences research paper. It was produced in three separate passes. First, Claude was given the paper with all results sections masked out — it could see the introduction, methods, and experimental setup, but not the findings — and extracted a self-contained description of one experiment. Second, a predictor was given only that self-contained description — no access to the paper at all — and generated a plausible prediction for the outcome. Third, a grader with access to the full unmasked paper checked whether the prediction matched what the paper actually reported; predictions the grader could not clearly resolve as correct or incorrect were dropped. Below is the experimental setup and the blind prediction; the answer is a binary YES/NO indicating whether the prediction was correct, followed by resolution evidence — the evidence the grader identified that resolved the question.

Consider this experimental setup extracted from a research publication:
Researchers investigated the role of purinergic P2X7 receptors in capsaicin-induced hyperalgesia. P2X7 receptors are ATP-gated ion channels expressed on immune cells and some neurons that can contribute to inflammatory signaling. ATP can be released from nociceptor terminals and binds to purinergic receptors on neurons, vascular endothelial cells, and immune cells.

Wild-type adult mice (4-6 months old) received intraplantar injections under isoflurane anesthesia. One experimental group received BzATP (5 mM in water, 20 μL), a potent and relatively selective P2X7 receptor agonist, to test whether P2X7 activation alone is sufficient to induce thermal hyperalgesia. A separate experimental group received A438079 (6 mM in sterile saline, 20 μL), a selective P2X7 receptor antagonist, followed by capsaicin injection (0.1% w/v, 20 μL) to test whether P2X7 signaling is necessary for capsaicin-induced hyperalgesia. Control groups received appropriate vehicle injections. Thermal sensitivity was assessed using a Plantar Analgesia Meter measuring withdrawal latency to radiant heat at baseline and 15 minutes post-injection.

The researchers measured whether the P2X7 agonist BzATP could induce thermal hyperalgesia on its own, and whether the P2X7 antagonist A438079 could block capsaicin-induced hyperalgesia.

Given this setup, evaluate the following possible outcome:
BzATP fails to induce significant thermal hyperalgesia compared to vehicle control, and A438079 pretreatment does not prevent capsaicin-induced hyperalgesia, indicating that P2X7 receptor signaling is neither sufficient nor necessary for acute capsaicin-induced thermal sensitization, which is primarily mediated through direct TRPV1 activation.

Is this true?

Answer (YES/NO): NO